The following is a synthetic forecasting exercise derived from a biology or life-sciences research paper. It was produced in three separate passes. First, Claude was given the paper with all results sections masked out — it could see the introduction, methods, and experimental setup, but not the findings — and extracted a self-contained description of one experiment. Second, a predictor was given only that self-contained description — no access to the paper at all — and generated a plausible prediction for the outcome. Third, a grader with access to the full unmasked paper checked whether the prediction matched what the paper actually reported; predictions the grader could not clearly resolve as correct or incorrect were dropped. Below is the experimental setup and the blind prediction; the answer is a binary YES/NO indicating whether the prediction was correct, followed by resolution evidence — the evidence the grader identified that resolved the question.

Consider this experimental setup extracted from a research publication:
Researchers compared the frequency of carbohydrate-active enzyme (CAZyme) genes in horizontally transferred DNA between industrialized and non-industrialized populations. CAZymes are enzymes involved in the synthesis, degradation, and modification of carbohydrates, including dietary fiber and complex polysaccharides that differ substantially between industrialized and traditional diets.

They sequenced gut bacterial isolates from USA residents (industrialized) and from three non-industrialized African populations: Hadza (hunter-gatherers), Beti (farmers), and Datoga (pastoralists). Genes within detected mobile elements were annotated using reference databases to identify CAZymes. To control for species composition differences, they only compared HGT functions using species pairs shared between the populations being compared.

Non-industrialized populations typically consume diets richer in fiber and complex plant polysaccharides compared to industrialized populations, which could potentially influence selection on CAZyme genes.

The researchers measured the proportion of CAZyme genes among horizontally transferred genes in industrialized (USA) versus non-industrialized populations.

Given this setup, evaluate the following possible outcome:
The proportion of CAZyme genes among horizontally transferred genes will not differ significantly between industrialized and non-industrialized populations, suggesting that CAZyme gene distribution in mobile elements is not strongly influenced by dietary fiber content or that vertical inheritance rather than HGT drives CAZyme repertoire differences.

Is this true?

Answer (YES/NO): NO